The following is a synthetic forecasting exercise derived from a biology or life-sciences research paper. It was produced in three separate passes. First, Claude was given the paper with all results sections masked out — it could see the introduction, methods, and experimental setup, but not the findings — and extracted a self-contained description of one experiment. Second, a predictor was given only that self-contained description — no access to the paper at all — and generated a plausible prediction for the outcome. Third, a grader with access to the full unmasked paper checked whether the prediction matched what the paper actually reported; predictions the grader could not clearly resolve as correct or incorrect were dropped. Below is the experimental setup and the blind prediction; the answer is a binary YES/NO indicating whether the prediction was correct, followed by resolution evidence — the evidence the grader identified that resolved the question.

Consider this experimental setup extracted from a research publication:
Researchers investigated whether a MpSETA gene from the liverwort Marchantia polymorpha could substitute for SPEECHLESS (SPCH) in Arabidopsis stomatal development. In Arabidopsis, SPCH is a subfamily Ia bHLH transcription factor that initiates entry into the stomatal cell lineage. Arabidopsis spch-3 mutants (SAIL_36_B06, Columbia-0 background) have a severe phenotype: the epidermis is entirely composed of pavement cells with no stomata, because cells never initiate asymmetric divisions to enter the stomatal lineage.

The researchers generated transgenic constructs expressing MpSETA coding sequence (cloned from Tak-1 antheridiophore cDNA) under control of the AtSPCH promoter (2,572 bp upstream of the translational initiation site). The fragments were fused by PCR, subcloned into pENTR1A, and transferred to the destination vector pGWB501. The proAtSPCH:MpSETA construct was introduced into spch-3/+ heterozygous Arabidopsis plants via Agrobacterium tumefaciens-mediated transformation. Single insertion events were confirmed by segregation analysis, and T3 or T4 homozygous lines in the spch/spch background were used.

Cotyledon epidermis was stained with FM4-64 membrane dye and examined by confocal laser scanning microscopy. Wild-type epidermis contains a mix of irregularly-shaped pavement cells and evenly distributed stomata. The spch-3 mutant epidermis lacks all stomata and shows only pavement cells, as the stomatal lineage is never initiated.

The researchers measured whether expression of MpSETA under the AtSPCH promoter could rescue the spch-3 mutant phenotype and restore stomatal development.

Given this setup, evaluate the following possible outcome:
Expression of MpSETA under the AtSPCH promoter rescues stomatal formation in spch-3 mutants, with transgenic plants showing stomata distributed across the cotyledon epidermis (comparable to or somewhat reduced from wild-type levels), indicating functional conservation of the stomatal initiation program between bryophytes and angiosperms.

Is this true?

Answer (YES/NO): NO